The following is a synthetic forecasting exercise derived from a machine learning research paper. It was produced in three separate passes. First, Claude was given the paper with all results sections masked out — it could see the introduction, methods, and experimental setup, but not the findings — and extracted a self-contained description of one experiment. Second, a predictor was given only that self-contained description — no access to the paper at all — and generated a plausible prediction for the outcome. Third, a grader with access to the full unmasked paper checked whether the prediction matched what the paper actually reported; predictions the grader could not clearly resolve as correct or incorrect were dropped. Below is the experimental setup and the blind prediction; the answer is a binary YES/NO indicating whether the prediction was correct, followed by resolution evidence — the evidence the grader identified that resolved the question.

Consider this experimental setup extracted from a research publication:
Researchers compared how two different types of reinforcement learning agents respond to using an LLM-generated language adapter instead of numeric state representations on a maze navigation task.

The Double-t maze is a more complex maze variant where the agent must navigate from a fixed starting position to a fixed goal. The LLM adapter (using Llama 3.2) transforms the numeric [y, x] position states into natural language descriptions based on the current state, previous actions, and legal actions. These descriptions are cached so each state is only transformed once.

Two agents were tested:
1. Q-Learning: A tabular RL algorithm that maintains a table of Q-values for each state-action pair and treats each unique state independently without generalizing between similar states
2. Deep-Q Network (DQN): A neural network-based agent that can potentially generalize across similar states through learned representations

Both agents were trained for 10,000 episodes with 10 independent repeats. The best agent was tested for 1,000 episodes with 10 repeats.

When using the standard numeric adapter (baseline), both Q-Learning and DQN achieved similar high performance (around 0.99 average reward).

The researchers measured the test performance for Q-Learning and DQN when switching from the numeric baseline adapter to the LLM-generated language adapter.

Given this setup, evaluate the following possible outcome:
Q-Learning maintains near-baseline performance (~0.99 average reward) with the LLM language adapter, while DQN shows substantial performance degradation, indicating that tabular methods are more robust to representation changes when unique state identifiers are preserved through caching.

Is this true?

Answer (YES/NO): NO